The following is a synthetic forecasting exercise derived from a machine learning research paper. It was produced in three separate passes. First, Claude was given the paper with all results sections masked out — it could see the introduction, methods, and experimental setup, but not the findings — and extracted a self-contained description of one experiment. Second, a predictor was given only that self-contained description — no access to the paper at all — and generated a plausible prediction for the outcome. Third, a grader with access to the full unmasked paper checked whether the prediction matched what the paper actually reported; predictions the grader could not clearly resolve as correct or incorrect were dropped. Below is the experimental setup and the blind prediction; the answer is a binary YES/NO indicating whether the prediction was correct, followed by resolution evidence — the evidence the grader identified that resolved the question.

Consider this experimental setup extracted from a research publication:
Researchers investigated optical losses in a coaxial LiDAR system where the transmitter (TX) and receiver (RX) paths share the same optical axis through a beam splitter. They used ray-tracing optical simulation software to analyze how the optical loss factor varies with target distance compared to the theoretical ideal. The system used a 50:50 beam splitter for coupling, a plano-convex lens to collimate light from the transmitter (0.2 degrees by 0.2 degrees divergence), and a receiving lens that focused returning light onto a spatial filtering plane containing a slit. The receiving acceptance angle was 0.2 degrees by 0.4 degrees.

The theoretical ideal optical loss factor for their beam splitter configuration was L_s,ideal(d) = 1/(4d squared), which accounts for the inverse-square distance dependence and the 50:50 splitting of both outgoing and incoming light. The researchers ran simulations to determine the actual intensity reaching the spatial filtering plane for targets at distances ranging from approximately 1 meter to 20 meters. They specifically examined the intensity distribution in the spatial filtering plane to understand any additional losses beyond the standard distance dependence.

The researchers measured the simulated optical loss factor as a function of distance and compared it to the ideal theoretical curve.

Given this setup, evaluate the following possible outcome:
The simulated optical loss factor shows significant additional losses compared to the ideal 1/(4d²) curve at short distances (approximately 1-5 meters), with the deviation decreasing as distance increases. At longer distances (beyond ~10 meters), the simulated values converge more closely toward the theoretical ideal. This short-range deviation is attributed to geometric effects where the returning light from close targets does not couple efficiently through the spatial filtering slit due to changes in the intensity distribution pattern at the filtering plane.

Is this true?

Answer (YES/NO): NO